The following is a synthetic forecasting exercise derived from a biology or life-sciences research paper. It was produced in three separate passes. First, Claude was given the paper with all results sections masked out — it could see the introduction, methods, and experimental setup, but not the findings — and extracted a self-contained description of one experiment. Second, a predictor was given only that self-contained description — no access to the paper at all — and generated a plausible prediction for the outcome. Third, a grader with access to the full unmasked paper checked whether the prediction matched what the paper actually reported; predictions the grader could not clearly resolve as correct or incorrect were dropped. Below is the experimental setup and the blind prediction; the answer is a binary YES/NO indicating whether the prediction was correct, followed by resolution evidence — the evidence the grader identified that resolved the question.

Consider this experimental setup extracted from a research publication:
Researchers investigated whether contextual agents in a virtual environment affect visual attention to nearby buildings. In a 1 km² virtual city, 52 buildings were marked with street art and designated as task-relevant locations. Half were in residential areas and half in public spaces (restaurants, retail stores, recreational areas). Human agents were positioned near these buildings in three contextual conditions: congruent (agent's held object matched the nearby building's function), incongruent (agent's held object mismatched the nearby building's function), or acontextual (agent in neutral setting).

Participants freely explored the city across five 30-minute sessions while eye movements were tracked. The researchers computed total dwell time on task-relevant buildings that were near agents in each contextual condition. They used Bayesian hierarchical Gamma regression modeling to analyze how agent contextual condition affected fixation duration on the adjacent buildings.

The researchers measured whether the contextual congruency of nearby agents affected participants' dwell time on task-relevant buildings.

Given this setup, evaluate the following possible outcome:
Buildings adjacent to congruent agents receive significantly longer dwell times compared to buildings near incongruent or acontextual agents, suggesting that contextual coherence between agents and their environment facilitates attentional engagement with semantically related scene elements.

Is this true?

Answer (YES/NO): NO